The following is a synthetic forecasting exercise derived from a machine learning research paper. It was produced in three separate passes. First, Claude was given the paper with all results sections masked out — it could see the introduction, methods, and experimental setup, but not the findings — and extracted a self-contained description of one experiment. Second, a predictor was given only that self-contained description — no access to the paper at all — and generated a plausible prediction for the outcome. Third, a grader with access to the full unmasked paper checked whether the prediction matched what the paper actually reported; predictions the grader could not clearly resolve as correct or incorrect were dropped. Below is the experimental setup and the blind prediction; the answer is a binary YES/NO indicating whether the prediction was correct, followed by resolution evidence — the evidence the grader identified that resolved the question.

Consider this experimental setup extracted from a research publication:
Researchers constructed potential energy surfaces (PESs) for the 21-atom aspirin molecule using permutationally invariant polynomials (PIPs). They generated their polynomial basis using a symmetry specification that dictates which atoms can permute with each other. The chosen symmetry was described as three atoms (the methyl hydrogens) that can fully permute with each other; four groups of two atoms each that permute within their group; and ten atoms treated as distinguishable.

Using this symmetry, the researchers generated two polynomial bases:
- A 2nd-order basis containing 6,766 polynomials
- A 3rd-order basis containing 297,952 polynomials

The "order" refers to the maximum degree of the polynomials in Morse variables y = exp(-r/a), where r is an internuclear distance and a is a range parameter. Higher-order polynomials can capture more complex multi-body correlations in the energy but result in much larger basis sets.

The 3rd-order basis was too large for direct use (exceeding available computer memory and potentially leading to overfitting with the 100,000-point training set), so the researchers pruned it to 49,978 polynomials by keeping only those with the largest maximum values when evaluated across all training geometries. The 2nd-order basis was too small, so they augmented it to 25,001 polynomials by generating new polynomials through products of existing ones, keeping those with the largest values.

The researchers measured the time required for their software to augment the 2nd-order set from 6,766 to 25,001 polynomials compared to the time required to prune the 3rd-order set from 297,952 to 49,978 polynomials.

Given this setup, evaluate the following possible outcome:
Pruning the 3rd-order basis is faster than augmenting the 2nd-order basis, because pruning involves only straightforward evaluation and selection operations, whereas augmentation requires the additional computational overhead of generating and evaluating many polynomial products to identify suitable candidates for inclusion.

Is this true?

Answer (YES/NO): NO